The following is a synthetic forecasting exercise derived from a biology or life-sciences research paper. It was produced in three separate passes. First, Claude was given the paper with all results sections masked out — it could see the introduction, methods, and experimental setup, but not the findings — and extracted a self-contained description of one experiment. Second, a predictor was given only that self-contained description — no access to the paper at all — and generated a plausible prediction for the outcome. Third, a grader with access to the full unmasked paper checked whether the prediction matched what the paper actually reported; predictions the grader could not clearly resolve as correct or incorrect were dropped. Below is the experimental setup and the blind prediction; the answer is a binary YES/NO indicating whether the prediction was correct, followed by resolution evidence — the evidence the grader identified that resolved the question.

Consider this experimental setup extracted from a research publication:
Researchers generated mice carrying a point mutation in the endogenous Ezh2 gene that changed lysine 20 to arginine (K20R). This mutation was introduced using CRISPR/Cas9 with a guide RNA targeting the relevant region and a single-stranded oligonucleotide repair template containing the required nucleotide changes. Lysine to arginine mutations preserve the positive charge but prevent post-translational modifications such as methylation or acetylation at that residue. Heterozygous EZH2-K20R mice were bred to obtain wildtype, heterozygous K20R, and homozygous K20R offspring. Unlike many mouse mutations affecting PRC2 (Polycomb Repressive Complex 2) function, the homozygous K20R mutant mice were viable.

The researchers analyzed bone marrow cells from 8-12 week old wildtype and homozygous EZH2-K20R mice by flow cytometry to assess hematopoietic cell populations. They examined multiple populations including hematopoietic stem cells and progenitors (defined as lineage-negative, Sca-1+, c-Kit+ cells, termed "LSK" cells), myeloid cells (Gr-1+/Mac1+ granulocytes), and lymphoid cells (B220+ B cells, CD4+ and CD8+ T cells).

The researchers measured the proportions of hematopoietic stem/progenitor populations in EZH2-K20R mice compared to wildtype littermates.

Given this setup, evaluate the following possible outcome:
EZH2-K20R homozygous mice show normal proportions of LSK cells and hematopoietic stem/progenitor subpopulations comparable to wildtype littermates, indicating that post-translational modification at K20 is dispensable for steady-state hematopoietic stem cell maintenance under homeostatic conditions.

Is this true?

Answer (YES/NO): NO